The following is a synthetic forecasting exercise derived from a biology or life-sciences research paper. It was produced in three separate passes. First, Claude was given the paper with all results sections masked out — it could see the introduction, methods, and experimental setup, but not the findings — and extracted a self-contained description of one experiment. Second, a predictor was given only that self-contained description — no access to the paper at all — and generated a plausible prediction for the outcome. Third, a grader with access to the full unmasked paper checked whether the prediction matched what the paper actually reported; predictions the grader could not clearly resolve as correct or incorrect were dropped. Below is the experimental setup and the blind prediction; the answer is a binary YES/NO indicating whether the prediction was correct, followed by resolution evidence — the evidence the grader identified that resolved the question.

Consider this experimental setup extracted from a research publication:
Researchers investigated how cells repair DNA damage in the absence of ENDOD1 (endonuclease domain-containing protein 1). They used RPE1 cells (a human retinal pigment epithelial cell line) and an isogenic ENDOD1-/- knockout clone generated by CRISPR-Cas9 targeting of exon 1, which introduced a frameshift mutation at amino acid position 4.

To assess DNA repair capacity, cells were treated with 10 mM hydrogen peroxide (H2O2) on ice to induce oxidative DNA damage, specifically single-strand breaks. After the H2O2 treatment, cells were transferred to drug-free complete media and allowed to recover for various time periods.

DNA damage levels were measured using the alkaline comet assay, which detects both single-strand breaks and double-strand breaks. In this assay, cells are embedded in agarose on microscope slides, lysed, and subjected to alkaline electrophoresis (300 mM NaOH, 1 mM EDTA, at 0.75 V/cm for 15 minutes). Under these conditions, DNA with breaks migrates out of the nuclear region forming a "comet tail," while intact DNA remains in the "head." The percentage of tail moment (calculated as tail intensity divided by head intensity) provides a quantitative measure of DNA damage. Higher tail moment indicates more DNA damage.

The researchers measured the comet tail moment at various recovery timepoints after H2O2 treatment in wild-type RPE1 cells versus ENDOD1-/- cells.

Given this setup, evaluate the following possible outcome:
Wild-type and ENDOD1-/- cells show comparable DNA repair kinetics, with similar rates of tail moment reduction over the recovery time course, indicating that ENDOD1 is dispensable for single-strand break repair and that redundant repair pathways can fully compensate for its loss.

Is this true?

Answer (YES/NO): NO